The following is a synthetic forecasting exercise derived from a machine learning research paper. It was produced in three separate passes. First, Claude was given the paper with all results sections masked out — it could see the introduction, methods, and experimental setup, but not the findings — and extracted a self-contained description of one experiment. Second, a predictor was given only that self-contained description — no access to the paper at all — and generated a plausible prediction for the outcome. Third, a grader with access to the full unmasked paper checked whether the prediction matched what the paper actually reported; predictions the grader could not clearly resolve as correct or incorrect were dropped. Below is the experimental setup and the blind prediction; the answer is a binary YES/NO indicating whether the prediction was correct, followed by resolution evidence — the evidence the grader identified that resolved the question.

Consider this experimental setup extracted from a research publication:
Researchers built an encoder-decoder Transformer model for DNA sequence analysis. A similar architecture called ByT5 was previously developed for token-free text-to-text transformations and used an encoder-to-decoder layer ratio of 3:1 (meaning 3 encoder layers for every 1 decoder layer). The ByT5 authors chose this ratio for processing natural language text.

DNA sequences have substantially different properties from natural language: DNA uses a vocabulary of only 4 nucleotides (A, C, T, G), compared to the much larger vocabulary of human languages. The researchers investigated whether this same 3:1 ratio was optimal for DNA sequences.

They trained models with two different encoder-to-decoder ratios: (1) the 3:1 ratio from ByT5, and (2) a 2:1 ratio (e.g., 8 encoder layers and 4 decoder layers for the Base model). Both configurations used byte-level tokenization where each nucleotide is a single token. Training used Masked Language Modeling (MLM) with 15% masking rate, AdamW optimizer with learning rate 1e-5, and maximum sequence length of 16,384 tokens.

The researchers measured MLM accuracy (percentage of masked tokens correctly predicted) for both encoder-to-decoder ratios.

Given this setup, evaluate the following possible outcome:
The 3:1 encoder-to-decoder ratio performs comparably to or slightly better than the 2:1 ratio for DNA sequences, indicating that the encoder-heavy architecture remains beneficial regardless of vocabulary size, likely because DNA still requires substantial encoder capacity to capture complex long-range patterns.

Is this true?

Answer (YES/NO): NO